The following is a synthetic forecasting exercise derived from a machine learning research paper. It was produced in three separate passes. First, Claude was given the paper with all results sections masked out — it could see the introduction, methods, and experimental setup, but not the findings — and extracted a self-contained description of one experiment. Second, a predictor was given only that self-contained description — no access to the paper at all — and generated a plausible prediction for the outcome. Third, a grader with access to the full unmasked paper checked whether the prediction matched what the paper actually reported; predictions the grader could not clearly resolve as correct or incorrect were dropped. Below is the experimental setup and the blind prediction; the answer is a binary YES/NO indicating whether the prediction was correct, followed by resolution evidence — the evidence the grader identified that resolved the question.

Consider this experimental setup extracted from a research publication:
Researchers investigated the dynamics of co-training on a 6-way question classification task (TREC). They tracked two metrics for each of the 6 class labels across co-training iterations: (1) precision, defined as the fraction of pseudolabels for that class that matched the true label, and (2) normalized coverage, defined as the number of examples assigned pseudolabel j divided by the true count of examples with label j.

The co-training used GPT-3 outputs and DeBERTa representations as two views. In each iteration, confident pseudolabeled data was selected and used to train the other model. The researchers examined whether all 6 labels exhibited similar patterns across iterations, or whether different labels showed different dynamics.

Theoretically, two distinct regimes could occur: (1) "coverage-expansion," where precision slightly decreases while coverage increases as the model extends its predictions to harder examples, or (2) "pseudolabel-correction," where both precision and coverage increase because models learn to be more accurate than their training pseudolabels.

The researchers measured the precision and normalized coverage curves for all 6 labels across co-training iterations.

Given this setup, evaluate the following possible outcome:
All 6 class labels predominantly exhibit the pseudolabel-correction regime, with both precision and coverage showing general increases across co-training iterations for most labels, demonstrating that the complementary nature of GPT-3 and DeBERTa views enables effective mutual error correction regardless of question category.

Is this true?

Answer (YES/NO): NO